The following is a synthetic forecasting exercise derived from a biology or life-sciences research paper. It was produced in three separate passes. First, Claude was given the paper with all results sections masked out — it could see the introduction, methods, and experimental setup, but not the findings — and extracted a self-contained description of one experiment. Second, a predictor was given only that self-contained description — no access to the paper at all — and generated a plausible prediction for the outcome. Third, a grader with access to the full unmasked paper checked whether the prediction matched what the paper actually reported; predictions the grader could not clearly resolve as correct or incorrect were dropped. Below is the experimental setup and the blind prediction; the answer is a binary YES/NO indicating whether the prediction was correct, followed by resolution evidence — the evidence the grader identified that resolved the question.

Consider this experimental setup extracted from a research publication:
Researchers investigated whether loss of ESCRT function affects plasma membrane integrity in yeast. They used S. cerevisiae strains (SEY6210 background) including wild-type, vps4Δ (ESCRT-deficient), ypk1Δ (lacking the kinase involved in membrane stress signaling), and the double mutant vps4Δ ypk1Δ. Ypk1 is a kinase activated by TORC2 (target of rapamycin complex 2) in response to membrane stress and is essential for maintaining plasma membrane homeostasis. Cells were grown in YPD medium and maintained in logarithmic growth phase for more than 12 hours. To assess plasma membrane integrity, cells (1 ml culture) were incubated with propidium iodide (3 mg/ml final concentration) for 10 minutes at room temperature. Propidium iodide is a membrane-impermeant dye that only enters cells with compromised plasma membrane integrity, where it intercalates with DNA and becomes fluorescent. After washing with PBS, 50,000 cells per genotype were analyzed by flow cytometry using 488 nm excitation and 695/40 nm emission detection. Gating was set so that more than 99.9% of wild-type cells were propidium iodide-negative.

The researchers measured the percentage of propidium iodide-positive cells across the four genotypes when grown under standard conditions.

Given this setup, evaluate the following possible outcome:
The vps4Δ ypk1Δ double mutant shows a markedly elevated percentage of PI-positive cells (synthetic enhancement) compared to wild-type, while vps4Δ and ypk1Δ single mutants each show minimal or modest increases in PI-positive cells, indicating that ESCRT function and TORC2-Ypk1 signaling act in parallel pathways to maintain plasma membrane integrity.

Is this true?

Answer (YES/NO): YES